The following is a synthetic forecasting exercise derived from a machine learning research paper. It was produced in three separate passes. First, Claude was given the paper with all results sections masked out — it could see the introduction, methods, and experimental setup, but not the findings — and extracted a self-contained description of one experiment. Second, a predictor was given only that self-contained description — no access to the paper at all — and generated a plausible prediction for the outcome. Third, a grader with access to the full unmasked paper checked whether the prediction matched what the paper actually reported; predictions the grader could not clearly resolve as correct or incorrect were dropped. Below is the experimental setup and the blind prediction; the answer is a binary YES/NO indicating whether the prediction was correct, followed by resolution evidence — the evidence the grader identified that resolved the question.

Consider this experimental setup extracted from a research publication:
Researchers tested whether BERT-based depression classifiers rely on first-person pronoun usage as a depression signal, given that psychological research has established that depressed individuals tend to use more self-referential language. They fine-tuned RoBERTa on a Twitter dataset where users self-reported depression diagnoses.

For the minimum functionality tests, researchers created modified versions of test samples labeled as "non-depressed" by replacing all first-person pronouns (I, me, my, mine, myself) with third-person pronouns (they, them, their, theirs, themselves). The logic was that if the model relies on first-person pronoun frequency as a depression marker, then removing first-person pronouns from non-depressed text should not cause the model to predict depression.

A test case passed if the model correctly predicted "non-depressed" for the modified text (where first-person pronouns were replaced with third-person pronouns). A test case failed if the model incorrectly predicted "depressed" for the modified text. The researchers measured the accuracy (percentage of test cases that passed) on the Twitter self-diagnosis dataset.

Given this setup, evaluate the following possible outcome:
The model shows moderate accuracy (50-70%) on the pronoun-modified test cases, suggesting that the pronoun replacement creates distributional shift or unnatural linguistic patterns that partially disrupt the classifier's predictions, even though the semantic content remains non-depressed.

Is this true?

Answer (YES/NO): NO